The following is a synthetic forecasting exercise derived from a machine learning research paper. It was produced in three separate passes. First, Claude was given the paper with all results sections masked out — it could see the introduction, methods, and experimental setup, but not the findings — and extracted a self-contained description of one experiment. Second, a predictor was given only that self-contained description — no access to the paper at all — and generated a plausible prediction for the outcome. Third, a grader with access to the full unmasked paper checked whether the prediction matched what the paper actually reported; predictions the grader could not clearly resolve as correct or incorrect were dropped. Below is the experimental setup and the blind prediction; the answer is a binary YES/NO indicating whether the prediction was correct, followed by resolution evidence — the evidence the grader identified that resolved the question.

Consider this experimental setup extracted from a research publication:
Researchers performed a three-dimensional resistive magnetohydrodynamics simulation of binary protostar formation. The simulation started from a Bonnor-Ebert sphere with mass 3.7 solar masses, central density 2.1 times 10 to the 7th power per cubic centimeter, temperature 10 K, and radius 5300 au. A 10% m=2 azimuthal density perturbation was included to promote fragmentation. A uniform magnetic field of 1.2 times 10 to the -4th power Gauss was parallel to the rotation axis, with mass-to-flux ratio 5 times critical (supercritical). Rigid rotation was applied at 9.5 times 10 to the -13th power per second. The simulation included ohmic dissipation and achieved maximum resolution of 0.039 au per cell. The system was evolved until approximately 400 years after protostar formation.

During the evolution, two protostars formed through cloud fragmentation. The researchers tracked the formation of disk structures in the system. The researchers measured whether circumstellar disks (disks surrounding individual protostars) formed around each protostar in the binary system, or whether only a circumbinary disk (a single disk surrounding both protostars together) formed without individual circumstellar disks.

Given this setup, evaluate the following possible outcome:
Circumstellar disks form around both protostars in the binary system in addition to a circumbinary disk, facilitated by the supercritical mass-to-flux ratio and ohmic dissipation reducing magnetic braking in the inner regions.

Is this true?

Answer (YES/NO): YES